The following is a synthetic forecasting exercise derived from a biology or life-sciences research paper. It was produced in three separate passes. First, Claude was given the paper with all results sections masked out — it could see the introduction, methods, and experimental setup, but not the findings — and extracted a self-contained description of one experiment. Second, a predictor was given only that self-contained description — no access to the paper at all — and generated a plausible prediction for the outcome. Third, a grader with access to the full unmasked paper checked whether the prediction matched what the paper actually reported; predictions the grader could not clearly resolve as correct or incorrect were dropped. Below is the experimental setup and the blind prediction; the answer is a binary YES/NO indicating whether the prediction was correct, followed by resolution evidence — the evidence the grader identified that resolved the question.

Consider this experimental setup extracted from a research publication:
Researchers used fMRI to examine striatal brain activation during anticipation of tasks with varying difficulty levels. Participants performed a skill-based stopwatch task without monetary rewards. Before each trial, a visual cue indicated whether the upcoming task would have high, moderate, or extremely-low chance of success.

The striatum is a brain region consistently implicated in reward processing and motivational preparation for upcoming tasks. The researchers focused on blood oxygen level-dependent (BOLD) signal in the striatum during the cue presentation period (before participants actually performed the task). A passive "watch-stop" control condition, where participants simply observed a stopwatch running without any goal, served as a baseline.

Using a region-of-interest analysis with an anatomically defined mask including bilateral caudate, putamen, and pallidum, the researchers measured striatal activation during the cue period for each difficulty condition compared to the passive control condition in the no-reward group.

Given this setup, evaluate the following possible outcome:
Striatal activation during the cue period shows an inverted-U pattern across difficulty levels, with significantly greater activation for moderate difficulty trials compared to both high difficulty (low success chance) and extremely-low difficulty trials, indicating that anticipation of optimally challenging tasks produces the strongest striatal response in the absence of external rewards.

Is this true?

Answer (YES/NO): NO